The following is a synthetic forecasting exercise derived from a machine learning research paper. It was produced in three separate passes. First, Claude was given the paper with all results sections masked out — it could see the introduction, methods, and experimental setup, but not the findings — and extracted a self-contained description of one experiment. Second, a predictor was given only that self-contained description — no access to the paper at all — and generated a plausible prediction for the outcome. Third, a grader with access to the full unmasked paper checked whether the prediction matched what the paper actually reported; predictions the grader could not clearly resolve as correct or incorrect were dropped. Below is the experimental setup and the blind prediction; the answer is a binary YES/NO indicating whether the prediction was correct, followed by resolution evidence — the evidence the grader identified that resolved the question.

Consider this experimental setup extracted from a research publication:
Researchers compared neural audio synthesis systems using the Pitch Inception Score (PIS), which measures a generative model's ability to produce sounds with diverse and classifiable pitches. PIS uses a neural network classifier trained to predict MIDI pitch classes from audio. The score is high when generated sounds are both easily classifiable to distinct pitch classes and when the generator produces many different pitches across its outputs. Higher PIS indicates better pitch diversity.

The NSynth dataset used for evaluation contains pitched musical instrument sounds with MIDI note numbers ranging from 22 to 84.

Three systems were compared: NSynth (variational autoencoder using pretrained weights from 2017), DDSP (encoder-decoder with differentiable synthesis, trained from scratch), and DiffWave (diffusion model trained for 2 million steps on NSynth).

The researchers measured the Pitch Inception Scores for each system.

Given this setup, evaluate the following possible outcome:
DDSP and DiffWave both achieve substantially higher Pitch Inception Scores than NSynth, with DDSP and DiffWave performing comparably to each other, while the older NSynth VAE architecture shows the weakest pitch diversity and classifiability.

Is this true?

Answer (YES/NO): NO